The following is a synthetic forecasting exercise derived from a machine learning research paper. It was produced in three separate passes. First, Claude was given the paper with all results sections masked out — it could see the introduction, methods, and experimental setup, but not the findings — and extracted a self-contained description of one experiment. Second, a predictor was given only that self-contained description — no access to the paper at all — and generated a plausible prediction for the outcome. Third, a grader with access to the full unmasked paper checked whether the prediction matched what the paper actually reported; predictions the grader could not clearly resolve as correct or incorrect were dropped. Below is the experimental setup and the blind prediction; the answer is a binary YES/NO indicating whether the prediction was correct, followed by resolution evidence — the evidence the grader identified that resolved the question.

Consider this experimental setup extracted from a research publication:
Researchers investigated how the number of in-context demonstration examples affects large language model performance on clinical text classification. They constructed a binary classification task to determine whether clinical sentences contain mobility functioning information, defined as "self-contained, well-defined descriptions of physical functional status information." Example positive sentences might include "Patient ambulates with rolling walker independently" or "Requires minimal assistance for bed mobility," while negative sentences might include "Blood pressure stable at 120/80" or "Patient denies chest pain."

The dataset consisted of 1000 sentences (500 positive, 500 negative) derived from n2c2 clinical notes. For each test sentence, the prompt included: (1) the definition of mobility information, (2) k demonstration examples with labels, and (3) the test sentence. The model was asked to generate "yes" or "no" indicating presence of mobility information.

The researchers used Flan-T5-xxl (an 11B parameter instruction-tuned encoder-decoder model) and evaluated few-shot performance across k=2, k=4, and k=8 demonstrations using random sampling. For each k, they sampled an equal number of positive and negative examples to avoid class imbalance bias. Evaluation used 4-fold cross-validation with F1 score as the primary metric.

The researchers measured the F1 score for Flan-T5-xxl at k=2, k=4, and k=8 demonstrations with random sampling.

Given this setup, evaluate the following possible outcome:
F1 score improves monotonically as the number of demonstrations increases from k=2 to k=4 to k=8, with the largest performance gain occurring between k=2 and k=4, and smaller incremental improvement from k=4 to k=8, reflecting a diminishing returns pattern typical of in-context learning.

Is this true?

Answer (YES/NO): NO